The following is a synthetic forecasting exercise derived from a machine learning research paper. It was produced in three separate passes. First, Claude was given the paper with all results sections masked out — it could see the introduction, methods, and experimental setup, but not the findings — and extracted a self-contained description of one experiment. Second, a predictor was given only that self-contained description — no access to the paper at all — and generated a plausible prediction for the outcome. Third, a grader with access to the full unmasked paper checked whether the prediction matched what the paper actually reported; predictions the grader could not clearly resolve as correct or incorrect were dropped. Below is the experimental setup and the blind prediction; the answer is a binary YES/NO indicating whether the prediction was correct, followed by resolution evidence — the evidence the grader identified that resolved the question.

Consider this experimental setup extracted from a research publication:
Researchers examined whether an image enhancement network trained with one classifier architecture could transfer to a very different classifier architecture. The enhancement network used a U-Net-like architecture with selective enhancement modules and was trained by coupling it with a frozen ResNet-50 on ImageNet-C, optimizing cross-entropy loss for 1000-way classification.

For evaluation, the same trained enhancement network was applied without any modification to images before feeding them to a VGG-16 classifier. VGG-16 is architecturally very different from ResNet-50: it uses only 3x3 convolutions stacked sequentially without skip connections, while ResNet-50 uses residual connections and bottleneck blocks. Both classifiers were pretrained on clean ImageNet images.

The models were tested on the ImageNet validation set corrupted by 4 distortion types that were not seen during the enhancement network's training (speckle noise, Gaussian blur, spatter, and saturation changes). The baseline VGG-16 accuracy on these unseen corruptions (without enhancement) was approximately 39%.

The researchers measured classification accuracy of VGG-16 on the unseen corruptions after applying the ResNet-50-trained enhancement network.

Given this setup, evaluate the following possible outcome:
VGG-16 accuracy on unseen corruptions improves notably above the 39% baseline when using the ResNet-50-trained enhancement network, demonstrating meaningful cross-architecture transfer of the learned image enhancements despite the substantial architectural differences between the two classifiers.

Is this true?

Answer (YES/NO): YES